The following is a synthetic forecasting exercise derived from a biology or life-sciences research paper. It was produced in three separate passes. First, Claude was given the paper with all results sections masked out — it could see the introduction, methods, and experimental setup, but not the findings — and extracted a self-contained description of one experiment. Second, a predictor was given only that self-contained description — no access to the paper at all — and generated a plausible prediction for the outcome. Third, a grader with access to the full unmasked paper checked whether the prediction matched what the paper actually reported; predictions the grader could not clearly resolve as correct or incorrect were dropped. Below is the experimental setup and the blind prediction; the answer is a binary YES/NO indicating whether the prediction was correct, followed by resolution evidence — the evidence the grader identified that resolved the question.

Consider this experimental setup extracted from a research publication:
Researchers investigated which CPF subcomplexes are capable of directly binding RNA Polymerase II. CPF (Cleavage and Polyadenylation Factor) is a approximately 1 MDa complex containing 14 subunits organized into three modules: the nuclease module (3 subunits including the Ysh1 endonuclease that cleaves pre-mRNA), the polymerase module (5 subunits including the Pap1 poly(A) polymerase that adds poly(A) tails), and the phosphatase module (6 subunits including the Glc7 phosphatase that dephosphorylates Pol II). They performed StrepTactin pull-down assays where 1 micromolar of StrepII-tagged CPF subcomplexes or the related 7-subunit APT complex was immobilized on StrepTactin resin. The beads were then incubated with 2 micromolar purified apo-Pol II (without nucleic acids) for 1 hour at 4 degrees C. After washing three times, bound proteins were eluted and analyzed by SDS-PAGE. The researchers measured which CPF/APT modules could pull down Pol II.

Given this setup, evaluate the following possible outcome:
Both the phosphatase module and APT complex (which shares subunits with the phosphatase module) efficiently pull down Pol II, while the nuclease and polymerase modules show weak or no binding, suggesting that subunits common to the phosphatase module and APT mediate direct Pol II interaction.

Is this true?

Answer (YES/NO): YES